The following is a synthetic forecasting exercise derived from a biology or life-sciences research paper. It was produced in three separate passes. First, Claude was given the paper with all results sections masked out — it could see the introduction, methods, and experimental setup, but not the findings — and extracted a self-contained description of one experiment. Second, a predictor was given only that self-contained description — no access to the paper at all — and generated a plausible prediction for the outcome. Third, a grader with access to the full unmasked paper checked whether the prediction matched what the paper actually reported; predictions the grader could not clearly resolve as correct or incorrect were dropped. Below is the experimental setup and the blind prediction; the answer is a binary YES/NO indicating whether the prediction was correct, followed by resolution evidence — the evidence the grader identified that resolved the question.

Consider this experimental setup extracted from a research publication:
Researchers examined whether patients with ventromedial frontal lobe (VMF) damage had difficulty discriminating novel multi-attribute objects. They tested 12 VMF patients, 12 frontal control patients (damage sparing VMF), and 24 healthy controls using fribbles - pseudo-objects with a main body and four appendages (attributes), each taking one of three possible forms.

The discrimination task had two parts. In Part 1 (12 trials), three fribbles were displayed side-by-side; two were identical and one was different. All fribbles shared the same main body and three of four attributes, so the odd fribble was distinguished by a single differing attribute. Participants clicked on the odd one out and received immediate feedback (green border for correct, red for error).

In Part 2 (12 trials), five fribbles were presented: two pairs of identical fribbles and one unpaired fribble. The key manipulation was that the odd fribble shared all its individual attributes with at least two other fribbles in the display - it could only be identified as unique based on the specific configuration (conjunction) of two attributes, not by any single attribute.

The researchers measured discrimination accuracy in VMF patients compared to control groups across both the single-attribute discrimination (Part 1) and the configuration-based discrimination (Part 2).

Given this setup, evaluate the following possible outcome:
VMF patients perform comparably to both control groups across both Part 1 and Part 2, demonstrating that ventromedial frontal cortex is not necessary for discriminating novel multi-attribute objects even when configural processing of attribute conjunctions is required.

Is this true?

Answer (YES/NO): YES